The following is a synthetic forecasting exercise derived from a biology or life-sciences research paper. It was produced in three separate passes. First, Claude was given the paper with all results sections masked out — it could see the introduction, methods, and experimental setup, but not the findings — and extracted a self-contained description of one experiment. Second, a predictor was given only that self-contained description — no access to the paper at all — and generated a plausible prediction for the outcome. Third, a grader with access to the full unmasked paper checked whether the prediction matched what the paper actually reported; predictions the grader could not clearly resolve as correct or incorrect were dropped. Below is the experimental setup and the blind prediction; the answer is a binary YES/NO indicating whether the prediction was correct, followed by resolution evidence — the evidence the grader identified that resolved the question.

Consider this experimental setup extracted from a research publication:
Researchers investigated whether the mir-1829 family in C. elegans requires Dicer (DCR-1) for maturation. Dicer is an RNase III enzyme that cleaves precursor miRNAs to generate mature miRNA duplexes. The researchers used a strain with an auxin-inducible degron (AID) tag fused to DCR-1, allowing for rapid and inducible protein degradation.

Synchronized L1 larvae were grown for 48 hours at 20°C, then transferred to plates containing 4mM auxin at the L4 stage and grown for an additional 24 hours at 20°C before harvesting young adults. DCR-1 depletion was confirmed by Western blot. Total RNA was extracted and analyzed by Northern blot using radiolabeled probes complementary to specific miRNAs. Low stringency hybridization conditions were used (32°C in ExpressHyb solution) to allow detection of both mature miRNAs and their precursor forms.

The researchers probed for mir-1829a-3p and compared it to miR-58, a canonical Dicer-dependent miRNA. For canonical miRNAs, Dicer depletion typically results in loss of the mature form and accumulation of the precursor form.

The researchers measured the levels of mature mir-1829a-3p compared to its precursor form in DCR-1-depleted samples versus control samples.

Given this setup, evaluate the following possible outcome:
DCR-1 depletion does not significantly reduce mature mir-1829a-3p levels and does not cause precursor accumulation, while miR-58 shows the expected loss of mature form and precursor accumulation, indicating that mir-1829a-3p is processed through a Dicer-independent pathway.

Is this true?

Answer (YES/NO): NO